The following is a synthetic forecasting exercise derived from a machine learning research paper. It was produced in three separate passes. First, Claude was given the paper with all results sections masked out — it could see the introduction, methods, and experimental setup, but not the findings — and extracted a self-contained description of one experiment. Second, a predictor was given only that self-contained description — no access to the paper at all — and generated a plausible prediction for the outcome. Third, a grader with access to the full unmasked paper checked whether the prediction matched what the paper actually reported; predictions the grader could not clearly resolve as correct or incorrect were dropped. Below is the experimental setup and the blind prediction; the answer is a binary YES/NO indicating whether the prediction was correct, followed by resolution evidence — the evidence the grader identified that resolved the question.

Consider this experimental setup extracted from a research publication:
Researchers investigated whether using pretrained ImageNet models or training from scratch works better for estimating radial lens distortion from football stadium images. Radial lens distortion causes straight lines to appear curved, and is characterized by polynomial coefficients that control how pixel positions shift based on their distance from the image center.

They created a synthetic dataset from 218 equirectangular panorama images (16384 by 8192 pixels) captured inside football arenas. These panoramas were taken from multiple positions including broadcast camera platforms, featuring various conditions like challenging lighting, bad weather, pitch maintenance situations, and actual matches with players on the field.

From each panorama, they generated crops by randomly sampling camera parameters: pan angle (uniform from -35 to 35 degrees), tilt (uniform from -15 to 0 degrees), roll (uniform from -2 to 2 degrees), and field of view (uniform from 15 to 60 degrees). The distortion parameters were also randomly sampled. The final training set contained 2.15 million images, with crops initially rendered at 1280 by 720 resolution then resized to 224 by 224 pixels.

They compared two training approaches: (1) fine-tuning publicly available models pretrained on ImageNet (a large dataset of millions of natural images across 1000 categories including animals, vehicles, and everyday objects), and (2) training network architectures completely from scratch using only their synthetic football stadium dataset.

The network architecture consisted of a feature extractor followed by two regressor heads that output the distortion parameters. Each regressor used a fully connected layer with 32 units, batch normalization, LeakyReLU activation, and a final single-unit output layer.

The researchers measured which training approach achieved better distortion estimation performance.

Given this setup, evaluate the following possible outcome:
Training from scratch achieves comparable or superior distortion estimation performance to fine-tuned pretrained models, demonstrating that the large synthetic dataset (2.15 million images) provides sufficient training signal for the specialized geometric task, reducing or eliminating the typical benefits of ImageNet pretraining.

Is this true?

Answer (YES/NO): YES